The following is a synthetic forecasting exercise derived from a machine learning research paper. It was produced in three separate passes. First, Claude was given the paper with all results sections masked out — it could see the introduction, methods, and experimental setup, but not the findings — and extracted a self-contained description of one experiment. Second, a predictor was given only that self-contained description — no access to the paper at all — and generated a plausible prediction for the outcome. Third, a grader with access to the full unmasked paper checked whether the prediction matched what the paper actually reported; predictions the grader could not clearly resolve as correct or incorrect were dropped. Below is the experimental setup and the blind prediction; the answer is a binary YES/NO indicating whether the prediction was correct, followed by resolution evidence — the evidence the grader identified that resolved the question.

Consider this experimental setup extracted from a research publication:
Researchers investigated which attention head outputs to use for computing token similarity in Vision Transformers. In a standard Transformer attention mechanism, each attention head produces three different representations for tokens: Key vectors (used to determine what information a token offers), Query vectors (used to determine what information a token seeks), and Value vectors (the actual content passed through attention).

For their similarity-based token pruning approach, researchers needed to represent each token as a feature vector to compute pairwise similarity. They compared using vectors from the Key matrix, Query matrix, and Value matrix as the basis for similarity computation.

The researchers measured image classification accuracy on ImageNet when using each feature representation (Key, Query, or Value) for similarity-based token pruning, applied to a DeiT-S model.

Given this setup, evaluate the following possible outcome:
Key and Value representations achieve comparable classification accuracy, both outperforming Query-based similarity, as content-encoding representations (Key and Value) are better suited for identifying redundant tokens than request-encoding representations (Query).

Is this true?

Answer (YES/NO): NO